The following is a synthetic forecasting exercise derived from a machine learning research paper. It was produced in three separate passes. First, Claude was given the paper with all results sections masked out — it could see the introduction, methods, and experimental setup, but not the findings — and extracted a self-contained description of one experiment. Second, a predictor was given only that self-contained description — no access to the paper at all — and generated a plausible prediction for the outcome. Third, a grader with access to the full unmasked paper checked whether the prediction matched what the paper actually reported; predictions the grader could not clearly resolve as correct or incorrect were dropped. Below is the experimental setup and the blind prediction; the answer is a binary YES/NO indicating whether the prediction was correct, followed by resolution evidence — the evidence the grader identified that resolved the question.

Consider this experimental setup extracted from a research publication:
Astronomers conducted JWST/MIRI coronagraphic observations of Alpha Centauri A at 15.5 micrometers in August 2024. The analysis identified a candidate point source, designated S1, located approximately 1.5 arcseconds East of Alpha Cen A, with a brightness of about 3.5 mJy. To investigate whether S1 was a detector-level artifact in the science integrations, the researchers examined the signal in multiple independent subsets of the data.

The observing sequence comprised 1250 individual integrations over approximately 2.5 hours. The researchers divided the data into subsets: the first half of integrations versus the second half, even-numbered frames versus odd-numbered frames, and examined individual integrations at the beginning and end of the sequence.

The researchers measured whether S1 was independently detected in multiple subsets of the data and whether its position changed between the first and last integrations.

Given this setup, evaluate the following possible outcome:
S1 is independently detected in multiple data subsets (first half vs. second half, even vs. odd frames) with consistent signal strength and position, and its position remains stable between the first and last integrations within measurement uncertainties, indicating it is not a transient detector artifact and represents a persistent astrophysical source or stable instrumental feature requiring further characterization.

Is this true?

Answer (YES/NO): YES